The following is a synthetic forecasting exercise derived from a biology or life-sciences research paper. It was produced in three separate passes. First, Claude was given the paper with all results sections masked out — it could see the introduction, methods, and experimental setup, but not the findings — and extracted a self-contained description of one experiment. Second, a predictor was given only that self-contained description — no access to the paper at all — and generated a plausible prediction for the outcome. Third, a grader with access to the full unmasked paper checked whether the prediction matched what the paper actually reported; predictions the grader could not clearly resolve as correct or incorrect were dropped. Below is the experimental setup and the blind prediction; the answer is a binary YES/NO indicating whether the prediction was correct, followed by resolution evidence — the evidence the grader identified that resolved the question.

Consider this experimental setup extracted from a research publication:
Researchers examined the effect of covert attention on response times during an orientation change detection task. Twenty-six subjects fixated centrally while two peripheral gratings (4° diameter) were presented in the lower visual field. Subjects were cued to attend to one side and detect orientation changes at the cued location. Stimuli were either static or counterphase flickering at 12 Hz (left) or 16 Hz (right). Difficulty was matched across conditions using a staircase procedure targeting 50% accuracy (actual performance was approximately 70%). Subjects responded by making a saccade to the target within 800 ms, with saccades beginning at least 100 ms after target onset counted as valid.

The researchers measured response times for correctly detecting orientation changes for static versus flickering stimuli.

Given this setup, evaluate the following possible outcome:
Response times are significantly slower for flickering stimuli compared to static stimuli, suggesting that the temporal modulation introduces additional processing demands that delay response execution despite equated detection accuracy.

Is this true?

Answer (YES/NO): YES